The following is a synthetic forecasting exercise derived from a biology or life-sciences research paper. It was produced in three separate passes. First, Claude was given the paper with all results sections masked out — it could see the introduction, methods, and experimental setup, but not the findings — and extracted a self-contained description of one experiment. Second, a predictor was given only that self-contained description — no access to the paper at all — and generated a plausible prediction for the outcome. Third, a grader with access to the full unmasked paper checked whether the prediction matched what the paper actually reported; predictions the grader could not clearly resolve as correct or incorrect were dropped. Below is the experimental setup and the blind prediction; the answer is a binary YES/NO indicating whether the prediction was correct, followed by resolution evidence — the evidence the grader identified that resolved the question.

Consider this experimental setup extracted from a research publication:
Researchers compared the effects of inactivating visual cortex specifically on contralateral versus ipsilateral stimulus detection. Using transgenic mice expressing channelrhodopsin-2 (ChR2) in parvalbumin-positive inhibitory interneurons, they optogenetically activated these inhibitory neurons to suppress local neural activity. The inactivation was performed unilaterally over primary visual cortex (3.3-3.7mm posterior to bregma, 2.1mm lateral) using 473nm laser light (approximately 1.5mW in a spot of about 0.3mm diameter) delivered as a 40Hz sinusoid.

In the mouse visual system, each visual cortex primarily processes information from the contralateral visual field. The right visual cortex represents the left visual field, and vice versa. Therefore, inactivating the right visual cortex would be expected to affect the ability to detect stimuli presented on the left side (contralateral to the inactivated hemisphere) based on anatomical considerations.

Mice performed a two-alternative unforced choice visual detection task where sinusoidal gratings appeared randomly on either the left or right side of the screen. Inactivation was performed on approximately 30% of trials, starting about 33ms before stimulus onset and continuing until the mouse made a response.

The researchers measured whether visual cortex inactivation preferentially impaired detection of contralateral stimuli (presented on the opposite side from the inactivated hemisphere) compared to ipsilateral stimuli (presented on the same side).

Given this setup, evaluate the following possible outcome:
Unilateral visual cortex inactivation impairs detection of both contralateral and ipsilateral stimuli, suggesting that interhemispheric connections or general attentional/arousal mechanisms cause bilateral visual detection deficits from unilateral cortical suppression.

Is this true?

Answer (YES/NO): NO